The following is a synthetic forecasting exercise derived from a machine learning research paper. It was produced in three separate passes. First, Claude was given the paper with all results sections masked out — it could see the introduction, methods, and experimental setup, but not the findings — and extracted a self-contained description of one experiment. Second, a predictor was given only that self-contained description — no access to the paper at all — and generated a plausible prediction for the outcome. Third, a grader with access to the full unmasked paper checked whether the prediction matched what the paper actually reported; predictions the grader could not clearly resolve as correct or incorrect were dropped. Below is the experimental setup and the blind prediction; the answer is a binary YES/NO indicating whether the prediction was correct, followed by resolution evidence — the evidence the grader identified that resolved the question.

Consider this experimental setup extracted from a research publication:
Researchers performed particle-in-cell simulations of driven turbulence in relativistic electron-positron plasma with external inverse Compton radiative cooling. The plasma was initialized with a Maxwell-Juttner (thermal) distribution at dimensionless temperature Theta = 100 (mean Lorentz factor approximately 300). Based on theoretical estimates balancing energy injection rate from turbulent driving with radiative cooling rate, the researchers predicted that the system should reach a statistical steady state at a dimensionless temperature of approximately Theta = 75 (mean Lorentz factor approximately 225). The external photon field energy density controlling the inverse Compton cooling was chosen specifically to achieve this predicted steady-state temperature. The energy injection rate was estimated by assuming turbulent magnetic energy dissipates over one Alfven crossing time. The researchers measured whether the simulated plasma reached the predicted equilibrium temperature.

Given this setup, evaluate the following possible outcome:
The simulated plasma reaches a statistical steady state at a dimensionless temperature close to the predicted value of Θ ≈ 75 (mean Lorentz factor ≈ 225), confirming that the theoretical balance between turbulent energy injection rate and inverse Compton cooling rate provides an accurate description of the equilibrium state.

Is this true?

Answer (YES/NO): NO